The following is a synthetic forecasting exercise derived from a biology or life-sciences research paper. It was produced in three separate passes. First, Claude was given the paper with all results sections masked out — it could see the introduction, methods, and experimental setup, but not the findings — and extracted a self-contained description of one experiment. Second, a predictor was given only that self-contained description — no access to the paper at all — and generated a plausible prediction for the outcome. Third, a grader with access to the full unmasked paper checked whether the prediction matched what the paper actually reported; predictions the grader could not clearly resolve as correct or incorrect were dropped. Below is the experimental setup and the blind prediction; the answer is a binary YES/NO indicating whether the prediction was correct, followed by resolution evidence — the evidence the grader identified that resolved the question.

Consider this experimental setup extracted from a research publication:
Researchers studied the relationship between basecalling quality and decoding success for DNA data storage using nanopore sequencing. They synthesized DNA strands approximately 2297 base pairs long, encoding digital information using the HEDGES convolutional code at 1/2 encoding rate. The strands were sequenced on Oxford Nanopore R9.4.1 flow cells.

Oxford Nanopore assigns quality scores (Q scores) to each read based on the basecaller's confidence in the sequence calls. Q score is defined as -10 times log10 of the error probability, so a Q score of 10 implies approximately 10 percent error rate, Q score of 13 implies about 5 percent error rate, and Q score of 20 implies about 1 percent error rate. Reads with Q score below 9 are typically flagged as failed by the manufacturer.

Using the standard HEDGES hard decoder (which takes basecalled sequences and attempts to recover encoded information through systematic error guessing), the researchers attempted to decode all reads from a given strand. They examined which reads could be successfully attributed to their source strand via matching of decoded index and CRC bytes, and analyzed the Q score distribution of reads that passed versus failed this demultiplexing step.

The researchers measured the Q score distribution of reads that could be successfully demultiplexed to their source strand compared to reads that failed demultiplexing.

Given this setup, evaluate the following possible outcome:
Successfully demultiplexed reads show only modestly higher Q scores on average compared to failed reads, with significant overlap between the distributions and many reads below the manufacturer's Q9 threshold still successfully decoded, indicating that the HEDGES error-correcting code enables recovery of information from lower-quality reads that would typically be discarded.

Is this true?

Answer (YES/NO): NO